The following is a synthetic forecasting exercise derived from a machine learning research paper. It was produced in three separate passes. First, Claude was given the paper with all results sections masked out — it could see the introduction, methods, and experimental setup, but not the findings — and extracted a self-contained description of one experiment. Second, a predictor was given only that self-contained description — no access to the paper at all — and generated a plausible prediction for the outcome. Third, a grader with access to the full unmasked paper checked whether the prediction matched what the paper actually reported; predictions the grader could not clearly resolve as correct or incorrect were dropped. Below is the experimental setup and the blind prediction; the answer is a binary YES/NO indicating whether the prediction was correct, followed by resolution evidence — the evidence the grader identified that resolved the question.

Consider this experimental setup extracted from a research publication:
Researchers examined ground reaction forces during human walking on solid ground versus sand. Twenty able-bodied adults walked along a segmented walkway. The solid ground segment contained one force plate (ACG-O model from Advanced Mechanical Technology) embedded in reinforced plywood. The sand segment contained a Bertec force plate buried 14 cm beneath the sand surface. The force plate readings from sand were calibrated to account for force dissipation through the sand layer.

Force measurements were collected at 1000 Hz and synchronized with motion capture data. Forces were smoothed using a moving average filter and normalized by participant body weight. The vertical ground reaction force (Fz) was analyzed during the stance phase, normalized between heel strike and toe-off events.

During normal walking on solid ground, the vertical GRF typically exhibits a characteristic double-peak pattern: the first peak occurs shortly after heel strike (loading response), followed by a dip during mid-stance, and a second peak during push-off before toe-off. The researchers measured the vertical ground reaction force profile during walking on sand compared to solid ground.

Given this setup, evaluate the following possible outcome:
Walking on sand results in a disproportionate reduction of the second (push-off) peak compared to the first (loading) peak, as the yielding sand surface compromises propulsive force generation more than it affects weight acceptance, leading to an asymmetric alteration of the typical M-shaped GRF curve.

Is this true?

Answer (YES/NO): NO